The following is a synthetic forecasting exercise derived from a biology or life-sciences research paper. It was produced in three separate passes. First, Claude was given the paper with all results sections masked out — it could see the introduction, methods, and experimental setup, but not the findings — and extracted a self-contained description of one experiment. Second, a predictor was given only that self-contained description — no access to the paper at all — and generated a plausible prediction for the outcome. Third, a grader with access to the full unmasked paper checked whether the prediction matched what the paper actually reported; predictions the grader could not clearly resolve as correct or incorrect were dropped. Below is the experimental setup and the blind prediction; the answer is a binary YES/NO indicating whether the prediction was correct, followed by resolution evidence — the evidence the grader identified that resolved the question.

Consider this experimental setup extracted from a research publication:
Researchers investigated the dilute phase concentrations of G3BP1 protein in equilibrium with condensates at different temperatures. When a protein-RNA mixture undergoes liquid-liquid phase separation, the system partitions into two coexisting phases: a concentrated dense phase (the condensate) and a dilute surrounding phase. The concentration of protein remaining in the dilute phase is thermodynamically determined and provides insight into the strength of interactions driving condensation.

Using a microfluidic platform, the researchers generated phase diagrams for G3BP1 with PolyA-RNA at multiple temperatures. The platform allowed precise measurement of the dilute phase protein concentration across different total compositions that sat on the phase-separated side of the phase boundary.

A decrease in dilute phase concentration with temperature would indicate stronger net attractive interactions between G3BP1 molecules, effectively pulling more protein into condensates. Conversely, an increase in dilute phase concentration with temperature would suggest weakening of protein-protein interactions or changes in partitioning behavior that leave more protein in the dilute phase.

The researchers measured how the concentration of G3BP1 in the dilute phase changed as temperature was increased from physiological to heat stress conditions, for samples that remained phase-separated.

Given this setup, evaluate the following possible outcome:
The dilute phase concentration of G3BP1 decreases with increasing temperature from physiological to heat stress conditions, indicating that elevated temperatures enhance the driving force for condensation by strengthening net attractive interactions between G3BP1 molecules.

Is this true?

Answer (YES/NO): NO